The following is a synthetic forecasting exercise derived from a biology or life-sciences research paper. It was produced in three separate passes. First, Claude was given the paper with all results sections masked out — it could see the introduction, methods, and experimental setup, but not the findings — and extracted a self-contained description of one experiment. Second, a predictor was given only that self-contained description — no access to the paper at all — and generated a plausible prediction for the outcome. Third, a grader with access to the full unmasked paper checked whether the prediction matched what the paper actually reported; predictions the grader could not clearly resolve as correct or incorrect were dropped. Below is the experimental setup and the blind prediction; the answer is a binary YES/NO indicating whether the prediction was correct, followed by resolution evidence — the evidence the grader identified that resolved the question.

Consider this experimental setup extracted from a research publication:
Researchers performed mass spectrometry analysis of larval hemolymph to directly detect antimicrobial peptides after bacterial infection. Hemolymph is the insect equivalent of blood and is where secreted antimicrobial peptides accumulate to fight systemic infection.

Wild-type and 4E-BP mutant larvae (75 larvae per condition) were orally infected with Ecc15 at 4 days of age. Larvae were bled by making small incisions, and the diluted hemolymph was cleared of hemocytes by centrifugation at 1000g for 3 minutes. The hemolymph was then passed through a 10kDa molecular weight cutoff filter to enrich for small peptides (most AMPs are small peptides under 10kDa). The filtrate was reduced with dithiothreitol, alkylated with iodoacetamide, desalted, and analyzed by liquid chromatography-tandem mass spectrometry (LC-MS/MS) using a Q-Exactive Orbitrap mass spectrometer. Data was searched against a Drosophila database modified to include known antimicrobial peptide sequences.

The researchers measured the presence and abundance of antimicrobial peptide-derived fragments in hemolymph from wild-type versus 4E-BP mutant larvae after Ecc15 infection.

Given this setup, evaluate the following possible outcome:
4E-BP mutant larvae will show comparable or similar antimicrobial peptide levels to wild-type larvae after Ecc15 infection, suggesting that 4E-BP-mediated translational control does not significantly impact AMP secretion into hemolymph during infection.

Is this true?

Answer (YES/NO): NO